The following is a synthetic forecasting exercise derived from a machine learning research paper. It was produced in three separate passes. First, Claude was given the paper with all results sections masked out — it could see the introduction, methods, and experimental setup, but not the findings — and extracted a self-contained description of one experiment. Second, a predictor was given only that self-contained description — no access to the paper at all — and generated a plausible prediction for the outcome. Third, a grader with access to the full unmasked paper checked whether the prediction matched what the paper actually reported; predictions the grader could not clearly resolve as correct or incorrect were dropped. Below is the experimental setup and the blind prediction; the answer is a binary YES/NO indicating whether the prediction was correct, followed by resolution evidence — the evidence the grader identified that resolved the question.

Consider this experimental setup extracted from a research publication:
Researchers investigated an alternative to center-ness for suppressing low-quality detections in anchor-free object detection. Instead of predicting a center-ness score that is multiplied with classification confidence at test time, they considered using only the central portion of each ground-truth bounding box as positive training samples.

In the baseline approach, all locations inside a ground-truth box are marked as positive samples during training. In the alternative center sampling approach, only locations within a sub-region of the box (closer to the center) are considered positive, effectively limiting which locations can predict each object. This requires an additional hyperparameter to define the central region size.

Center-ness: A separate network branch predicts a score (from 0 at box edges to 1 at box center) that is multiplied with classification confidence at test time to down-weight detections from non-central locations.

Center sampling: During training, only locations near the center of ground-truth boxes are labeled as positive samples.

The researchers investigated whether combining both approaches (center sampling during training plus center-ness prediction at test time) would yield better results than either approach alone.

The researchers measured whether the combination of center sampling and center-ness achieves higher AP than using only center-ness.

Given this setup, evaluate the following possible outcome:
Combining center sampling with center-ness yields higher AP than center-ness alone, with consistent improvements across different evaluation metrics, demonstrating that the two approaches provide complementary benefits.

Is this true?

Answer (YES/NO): YES